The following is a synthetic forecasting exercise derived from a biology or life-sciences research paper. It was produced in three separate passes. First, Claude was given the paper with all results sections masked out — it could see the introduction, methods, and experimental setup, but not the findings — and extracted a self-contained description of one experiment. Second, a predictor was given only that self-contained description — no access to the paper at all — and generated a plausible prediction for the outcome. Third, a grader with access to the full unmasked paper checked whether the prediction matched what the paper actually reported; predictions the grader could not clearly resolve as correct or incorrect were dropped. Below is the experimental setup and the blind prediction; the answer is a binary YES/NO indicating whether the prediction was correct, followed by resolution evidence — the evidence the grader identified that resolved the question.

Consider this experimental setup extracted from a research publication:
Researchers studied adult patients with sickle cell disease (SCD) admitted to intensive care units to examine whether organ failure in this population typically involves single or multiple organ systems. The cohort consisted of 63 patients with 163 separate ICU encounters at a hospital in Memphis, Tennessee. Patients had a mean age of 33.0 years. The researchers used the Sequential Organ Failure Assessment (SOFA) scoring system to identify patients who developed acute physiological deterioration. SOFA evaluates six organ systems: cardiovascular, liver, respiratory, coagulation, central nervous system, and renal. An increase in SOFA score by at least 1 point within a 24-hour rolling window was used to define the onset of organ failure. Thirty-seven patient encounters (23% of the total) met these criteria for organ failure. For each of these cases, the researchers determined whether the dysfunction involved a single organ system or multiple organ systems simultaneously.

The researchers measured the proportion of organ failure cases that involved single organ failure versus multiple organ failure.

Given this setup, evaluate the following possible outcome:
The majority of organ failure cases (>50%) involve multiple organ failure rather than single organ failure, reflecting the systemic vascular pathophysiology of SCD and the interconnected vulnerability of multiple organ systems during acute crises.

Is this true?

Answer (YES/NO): NO